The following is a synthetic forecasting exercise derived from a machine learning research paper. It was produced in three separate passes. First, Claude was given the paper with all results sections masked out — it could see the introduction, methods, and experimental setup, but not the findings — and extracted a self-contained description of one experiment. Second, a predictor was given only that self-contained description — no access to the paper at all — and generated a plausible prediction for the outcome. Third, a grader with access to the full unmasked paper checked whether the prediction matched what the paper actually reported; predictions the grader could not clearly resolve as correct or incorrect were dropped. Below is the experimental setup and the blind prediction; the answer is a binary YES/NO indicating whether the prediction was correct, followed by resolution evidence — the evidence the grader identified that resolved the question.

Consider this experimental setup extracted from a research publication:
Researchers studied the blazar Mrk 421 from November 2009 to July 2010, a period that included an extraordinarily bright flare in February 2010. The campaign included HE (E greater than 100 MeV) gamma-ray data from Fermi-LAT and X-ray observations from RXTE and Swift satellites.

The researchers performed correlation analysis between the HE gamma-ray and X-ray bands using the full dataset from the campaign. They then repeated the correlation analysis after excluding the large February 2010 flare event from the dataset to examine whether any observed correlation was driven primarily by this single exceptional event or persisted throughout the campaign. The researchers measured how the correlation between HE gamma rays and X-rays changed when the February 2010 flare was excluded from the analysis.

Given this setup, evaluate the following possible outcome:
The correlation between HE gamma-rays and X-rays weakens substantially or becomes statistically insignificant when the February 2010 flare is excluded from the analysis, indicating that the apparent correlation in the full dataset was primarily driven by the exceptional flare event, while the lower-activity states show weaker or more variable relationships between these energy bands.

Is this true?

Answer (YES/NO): YES